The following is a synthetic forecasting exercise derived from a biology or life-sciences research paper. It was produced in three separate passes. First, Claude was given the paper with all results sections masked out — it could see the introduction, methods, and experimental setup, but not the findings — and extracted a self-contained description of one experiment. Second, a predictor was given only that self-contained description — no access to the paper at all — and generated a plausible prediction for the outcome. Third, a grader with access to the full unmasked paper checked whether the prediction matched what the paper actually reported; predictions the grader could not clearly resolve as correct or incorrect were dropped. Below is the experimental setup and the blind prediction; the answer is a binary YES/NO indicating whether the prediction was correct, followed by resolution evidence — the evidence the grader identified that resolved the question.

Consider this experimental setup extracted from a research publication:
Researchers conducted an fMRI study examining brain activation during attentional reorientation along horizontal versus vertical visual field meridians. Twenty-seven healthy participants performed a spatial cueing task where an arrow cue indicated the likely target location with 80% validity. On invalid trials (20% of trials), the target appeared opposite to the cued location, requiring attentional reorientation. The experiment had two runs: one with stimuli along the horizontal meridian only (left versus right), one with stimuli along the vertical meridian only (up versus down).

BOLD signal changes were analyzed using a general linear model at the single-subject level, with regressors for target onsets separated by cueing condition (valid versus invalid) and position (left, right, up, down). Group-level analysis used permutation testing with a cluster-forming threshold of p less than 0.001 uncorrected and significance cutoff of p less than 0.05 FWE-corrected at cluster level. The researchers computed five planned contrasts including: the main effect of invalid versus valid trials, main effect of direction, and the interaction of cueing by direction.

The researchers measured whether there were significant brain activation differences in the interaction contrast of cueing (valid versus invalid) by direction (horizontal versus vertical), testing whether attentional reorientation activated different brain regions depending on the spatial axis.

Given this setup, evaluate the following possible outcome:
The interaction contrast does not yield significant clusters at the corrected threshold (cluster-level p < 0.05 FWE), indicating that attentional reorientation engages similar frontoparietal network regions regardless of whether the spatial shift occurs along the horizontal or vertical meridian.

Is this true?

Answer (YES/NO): YES